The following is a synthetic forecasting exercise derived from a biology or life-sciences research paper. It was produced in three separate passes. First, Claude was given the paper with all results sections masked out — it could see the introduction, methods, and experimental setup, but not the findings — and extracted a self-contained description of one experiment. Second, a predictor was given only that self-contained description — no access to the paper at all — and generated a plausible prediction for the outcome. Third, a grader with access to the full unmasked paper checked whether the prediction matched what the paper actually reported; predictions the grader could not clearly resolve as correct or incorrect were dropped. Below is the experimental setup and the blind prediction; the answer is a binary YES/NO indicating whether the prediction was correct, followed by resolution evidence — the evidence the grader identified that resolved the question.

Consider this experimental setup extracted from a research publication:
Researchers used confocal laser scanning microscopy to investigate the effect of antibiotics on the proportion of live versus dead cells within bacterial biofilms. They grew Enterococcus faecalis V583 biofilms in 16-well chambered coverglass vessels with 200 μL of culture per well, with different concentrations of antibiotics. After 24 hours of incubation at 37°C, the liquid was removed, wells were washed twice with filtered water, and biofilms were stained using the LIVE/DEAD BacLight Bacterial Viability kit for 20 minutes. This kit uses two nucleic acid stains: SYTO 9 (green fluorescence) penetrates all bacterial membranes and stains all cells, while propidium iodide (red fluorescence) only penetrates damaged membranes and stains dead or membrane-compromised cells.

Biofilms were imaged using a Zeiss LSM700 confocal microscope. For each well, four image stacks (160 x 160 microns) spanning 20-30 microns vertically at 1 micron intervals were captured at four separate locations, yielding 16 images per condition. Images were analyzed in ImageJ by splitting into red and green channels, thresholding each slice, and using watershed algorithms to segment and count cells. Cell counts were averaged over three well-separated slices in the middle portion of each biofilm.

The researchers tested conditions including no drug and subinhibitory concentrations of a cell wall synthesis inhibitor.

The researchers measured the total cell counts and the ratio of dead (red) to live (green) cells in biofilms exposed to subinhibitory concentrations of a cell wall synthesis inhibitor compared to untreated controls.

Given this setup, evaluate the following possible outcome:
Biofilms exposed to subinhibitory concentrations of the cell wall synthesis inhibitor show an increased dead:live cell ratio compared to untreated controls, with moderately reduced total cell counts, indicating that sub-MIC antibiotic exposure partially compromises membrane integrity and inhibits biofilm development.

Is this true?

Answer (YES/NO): NO